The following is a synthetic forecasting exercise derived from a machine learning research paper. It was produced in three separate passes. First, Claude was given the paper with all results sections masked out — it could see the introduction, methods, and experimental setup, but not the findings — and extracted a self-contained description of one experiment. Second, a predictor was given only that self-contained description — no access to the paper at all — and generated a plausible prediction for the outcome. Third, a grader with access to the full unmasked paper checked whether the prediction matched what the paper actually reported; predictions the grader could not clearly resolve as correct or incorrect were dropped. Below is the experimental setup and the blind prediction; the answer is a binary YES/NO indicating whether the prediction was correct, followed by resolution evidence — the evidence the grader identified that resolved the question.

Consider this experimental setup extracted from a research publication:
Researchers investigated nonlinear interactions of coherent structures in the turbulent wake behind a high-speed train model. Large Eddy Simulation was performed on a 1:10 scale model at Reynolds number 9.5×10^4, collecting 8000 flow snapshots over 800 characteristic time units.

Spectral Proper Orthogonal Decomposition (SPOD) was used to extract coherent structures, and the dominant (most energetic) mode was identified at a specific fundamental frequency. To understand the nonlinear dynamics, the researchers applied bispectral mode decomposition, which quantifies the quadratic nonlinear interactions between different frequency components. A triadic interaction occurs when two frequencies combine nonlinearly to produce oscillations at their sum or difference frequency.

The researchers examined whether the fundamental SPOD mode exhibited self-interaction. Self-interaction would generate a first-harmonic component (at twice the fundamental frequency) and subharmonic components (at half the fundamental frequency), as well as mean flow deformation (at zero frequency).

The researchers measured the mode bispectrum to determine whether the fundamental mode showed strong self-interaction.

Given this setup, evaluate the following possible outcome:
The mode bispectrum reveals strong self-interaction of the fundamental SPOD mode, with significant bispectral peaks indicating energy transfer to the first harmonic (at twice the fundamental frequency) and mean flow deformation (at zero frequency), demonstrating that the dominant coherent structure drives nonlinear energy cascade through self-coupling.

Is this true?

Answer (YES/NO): YES